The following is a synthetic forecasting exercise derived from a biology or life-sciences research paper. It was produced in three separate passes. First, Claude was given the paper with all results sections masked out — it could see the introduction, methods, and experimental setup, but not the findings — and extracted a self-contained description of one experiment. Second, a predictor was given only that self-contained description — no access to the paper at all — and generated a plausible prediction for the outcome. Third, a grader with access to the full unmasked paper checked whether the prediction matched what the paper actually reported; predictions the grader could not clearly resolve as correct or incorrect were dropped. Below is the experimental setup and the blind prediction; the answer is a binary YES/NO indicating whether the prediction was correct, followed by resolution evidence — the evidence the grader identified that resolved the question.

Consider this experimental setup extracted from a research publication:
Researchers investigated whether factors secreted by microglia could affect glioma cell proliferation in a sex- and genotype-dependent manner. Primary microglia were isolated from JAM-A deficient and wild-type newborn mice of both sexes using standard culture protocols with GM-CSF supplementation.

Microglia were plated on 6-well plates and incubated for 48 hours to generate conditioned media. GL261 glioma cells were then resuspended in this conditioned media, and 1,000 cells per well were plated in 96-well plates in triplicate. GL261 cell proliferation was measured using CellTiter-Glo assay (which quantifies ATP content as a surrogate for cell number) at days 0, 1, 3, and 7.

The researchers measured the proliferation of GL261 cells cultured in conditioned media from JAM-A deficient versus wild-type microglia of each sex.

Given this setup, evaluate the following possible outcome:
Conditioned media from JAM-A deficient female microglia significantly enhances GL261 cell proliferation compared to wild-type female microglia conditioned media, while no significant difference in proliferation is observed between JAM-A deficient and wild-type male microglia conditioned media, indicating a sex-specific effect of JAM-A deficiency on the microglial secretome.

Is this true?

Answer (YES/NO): NO